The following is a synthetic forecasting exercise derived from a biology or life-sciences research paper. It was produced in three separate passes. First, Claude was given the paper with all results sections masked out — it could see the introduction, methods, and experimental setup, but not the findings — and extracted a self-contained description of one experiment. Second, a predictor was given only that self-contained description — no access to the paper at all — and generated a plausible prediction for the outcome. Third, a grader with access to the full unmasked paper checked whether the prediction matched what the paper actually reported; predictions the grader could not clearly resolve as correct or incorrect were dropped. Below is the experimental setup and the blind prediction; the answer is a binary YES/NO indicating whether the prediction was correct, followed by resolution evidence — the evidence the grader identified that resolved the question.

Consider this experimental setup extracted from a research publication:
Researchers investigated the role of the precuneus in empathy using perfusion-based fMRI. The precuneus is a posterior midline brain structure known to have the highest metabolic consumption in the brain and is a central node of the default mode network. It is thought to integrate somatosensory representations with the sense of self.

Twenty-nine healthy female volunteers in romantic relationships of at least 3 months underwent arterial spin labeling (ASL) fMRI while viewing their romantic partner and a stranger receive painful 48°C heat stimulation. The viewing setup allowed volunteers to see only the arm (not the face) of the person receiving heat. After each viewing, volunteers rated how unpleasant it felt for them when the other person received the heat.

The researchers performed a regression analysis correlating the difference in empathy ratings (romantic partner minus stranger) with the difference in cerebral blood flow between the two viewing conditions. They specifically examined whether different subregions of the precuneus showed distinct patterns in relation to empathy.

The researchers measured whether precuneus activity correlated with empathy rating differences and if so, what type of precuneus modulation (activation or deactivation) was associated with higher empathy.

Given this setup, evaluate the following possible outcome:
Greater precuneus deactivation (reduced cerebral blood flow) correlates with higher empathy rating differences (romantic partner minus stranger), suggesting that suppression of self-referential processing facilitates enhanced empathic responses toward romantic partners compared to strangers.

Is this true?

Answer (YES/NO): NO